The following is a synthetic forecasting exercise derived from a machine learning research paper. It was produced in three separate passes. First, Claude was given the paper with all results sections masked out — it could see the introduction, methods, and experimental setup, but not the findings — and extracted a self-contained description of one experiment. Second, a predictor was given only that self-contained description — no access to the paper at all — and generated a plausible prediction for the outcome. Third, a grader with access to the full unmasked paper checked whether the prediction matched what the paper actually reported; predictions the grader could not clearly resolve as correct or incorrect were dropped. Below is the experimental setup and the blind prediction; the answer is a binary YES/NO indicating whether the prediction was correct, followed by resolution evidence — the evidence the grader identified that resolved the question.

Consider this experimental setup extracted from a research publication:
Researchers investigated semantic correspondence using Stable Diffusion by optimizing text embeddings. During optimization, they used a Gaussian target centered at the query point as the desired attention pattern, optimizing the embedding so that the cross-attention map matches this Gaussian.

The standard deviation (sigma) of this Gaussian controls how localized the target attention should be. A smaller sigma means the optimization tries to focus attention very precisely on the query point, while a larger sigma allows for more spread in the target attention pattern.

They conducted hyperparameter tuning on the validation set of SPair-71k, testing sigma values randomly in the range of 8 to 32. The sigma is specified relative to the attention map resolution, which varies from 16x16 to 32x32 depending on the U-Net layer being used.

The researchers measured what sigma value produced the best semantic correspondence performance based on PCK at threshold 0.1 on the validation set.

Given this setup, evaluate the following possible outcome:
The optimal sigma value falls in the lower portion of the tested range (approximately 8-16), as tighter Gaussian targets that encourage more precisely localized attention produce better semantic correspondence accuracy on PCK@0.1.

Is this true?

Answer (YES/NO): NO